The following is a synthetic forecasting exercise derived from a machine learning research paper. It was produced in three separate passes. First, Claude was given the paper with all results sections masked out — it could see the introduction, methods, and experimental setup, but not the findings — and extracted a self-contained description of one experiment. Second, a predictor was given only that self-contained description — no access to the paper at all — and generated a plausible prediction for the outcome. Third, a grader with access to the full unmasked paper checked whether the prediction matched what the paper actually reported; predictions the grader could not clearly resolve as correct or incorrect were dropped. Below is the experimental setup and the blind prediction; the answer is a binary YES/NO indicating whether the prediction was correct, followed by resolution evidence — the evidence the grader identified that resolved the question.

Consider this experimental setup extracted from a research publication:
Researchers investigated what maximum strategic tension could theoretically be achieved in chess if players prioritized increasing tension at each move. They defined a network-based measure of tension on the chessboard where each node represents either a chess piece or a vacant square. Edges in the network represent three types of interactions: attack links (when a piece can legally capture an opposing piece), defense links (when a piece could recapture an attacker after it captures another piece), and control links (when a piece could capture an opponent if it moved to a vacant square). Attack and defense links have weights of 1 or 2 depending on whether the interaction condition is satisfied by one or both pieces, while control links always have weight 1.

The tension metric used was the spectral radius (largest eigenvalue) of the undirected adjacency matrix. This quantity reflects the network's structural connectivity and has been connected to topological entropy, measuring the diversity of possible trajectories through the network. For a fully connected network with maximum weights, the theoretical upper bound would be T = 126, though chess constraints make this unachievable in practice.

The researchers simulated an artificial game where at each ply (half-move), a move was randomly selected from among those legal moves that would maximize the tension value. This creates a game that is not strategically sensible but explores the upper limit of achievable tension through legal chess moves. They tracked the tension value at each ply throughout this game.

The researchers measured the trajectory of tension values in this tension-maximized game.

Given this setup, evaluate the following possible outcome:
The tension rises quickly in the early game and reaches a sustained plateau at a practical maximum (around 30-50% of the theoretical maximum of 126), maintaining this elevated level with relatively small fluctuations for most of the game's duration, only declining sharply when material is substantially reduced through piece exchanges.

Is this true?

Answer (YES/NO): NO